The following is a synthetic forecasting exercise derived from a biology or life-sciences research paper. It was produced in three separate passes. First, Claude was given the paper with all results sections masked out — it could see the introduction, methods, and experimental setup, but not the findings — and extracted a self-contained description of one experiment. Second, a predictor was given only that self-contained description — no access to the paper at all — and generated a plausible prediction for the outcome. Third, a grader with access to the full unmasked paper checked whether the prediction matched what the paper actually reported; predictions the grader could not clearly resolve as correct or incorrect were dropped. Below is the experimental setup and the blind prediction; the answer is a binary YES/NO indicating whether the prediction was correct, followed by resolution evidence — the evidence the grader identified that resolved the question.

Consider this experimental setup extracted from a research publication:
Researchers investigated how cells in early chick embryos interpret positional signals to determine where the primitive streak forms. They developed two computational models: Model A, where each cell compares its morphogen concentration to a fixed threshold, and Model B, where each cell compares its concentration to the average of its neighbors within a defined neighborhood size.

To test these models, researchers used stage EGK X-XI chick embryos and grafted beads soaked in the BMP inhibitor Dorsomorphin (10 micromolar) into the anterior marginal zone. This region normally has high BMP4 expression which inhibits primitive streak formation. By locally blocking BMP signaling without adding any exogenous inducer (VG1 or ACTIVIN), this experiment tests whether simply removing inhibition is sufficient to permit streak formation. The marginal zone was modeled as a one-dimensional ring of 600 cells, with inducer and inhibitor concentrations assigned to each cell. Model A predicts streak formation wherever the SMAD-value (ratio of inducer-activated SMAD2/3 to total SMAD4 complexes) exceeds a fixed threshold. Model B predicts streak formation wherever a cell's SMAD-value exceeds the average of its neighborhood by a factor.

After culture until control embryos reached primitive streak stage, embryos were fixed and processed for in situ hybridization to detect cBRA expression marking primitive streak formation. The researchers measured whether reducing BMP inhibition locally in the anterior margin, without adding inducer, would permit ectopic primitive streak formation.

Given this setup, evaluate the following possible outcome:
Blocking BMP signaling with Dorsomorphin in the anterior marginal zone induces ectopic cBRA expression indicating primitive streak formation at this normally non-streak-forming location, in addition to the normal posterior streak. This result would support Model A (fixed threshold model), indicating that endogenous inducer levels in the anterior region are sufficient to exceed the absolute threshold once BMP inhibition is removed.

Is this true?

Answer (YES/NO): NO